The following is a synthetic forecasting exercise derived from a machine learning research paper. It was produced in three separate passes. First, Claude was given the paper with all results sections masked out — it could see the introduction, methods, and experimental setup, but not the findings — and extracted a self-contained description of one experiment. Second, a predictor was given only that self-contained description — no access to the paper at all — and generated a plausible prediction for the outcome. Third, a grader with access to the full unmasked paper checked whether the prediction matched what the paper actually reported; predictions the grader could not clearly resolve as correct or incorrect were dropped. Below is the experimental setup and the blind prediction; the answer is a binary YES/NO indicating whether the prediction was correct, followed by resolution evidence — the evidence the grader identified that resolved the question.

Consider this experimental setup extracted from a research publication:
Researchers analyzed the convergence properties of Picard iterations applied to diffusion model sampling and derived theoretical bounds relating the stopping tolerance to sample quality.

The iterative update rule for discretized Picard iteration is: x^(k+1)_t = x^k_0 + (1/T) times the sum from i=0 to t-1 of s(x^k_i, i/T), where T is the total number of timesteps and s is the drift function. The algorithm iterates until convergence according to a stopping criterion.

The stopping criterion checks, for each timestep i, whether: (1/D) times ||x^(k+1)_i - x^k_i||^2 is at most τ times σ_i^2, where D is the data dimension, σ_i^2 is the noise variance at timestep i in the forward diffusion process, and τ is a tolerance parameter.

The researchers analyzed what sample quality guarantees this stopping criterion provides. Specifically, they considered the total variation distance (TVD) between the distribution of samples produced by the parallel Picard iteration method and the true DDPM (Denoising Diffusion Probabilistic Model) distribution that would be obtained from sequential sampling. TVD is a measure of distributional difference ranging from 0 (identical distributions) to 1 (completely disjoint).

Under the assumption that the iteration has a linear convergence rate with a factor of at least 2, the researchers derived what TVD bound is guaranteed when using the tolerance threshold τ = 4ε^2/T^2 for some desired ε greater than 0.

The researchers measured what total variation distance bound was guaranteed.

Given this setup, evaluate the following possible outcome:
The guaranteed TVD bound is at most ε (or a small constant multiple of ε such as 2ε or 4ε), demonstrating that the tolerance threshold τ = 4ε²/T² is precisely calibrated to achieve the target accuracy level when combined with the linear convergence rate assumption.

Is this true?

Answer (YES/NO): YES